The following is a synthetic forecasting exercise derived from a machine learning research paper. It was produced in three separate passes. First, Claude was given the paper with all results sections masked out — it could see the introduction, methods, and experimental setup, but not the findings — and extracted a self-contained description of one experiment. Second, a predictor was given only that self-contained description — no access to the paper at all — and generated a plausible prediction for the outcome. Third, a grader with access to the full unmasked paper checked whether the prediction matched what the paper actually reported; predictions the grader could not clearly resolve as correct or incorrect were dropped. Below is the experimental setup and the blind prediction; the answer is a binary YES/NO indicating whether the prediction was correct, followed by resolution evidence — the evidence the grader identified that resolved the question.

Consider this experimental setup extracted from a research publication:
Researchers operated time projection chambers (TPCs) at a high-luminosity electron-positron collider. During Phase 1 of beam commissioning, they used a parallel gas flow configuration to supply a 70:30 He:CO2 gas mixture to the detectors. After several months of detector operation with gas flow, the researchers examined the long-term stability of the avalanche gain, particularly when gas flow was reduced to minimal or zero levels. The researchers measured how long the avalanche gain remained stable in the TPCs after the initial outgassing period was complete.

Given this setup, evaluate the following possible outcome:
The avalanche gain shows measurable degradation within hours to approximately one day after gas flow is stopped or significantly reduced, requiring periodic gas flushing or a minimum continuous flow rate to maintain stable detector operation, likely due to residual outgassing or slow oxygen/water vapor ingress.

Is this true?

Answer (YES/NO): NO